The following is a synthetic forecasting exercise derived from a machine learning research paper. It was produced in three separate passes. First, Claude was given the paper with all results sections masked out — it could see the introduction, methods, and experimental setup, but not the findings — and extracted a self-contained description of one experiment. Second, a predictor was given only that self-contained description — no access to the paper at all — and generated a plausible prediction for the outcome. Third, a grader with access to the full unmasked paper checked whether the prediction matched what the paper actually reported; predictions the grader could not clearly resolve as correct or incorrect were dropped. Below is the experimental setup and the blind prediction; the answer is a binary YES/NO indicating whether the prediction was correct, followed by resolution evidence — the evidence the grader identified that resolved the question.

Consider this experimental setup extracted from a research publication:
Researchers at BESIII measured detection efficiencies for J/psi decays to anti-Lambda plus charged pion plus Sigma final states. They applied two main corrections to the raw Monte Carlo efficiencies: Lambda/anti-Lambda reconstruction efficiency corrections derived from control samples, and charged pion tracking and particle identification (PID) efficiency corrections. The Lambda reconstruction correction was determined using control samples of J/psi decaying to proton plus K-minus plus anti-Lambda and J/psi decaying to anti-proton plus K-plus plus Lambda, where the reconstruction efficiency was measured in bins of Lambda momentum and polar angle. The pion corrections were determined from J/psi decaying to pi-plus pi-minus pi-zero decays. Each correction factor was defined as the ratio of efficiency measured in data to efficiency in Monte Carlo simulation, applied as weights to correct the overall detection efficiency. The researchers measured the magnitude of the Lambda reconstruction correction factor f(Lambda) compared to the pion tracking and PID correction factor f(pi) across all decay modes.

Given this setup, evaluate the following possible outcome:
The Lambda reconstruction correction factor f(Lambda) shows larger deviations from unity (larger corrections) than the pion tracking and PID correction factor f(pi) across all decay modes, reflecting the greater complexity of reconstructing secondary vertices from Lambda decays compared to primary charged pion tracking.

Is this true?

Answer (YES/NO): YES